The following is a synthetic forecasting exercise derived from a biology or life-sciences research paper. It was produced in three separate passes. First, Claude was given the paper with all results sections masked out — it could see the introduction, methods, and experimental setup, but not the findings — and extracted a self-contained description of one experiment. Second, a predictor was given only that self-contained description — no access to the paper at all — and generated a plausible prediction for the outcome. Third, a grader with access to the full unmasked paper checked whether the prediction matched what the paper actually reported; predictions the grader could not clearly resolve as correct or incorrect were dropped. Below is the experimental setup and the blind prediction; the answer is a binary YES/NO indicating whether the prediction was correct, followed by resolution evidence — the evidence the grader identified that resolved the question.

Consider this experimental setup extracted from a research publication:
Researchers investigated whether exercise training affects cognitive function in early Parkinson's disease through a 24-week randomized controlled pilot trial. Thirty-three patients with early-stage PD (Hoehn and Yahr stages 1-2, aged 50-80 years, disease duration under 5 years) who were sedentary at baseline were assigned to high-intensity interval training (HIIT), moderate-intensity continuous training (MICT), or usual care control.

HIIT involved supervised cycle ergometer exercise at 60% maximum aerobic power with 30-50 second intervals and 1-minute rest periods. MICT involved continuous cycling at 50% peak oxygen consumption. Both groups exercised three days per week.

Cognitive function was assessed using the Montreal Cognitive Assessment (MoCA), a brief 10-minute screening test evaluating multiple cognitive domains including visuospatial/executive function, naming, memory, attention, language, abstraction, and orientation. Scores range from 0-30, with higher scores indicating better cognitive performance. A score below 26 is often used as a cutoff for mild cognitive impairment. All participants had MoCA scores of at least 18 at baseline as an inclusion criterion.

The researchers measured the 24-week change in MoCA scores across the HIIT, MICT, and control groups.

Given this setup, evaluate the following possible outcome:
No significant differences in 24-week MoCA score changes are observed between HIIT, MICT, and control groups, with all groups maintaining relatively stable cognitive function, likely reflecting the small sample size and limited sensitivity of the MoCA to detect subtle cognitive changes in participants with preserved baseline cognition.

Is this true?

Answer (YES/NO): YES